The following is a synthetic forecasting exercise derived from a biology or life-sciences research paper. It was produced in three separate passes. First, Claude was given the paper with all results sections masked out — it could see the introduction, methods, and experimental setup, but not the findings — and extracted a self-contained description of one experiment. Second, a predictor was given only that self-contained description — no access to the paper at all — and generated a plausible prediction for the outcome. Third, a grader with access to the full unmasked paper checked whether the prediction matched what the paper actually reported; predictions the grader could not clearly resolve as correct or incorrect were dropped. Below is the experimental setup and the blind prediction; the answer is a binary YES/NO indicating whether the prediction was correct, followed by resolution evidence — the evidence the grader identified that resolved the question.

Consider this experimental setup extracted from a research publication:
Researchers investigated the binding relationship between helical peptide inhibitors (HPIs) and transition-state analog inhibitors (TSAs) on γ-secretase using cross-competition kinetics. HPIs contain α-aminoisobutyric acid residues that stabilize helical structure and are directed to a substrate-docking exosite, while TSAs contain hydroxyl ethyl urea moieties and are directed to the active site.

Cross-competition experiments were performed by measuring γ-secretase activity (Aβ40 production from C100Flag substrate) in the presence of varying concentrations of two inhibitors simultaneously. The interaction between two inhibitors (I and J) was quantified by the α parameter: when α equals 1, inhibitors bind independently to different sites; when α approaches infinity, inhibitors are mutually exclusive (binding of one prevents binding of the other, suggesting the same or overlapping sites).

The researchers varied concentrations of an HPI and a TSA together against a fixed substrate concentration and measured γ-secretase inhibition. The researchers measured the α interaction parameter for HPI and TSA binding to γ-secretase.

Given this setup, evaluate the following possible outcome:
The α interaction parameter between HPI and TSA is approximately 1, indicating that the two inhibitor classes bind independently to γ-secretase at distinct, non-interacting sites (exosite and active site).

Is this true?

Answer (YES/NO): YES